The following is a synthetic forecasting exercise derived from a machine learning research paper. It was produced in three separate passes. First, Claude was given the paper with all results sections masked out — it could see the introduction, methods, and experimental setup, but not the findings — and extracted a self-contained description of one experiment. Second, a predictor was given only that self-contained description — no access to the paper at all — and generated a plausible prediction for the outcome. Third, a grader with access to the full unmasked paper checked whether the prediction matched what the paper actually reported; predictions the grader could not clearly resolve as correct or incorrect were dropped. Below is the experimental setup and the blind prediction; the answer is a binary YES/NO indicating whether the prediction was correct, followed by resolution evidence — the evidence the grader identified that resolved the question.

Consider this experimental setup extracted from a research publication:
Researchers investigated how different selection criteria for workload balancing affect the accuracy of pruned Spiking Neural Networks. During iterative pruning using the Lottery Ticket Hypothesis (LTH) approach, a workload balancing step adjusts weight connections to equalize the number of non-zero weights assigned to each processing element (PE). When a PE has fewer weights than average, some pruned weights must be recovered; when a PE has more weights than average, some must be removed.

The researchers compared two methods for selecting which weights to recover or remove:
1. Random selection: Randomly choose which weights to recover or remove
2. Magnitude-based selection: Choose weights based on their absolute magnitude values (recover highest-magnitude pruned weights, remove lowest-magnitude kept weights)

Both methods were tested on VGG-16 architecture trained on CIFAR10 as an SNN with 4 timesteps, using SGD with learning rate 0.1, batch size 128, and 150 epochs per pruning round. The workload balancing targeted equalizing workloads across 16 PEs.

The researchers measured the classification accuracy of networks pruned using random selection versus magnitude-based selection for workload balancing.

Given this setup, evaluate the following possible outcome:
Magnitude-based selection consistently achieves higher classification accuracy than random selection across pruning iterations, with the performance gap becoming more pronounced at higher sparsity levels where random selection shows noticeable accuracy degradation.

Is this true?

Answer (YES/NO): NO